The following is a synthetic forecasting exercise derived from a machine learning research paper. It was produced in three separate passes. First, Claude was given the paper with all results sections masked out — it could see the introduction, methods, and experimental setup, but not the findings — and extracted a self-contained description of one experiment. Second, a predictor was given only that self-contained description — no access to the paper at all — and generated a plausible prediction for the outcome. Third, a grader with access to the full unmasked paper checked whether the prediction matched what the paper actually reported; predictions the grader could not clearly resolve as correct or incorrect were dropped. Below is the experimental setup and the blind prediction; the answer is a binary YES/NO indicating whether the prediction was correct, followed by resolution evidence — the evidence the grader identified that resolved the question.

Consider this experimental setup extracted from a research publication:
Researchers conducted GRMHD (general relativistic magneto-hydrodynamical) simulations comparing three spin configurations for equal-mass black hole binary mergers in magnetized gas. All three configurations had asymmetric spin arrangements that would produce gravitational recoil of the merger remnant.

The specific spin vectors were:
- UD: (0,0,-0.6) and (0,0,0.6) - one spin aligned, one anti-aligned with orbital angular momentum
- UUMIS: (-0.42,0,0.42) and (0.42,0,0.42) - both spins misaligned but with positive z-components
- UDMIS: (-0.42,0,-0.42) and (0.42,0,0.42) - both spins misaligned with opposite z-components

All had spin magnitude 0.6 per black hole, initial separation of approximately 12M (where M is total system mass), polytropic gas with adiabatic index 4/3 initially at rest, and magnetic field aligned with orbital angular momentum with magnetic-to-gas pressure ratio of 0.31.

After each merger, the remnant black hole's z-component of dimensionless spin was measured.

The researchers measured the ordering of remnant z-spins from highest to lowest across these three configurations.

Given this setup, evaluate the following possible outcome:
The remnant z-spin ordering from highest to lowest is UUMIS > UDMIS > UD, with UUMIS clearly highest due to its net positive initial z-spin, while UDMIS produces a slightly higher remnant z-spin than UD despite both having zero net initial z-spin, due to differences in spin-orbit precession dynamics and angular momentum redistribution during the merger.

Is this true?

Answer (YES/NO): YES